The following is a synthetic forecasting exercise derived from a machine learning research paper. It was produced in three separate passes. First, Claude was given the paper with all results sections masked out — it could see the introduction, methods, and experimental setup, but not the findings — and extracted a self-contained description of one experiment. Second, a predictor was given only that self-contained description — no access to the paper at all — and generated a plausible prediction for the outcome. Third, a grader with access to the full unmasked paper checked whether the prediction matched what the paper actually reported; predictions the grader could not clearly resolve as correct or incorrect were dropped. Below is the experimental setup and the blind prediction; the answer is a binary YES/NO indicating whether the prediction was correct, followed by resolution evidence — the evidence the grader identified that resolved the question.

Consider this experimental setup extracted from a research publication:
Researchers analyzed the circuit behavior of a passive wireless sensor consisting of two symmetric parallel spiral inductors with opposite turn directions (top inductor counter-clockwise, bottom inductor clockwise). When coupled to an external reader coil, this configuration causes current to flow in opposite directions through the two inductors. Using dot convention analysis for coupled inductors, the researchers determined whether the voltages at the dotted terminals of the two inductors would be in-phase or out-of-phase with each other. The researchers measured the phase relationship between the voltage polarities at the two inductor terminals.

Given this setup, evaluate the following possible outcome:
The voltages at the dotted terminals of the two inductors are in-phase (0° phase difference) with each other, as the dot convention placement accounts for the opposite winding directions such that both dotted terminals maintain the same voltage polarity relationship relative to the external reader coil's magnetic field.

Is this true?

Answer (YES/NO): NO